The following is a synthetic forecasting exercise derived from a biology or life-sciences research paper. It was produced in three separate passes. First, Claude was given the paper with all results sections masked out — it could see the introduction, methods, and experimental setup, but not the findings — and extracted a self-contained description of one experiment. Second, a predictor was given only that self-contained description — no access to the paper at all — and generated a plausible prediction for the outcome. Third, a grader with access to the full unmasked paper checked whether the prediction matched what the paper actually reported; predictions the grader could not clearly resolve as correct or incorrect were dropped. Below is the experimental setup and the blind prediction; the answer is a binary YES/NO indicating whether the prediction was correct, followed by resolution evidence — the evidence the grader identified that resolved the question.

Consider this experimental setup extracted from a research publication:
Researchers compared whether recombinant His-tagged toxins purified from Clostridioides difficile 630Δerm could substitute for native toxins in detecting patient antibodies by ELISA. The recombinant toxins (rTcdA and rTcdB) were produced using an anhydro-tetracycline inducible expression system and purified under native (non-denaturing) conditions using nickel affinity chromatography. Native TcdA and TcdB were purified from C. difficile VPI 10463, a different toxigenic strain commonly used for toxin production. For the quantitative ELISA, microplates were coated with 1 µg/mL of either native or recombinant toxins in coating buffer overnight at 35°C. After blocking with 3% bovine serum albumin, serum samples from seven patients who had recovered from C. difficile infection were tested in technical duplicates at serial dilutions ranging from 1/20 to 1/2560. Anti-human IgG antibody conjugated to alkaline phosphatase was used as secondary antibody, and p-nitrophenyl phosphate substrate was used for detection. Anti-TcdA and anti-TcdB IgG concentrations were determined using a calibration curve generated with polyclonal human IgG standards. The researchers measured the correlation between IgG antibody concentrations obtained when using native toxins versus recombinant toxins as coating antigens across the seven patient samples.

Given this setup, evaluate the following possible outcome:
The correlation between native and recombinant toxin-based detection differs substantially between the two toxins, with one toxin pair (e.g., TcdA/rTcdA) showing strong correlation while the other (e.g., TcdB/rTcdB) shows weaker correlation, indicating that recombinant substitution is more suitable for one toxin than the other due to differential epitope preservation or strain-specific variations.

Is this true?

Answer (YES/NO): NO